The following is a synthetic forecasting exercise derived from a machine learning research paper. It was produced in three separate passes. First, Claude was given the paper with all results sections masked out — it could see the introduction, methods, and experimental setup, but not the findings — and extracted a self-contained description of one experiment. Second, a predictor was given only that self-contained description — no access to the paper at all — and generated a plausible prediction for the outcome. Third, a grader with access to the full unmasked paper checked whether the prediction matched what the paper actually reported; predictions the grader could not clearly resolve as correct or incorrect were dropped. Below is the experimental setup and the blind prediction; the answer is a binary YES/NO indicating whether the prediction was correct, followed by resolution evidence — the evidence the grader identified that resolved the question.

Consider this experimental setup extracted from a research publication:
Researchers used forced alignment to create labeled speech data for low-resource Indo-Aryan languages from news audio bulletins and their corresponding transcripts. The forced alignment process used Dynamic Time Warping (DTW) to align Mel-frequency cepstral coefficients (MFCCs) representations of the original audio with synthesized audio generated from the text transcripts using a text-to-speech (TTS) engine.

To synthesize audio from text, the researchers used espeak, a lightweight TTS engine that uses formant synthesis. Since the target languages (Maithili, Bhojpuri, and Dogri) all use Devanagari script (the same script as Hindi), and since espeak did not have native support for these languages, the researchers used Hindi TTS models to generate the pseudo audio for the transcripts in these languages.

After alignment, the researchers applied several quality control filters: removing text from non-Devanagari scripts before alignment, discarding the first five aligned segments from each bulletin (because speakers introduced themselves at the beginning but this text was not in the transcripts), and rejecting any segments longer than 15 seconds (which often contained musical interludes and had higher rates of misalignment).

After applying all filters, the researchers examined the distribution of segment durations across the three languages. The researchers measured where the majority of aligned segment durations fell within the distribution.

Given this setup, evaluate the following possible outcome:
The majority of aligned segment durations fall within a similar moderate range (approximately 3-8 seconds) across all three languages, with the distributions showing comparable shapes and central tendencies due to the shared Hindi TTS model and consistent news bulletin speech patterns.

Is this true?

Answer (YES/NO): NO